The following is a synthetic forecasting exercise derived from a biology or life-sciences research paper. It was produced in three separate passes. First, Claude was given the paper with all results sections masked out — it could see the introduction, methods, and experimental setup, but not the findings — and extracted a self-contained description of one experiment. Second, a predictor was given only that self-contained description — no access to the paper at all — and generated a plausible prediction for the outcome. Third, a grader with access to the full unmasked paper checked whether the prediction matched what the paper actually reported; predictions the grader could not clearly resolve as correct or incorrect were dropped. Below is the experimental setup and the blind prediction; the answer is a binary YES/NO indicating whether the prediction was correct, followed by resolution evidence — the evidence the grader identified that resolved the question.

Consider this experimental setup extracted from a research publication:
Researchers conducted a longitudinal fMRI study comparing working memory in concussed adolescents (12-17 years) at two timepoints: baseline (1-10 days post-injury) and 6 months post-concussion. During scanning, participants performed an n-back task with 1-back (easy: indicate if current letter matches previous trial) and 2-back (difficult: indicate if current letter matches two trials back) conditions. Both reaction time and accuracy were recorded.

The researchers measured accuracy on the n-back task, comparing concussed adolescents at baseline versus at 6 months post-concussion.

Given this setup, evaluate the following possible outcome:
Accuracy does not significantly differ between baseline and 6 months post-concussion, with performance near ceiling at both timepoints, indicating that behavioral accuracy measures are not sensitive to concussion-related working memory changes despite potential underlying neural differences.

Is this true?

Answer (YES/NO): NO